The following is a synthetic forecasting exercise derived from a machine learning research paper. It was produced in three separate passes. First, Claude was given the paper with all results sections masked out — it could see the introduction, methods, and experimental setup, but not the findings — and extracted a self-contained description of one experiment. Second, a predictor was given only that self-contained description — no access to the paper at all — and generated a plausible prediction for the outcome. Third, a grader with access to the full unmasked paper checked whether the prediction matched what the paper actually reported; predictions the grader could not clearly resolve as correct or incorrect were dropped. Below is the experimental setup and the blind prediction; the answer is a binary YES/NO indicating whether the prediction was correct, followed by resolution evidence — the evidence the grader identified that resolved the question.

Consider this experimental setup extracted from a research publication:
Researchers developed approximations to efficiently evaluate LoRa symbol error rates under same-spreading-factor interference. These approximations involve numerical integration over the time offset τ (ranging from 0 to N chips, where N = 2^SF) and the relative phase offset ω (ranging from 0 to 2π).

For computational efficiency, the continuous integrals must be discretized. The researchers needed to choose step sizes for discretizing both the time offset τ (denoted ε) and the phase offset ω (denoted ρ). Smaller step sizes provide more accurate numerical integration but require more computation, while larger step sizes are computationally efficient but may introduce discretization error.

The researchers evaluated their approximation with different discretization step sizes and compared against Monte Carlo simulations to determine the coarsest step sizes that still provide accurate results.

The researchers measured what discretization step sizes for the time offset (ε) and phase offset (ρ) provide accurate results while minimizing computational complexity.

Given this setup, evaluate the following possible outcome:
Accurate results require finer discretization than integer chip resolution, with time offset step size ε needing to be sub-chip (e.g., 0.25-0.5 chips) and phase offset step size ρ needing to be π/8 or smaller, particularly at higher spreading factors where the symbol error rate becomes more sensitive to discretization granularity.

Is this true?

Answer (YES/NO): NO